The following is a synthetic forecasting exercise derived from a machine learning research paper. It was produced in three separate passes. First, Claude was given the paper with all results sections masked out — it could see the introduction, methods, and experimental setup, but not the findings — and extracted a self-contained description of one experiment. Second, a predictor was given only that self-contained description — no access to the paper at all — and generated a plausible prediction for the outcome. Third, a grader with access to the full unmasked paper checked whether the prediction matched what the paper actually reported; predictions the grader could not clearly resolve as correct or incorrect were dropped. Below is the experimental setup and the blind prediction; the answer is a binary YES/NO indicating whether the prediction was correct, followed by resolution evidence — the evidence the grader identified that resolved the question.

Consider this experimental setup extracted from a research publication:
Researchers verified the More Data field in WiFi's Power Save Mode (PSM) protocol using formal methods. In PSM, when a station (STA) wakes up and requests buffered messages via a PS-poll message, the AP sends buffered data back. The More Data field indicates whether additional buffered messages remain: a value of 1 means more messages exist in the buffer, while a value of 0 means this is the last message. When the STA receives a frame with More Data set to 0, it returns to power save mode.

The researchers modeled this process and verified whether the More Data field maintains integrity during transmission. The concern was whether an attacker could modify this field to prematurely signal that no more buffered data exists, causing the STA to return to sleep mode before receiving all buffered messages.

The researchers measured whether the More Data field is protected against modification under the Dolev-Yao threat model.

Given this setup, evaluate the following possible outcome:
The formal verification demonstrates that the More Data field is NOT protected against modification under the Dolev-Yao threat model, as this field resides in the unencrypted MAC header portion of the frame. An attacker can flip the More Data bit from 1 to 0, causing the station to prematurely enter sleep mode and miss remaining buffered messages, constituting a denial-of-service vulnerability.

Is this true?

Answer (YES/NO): YES